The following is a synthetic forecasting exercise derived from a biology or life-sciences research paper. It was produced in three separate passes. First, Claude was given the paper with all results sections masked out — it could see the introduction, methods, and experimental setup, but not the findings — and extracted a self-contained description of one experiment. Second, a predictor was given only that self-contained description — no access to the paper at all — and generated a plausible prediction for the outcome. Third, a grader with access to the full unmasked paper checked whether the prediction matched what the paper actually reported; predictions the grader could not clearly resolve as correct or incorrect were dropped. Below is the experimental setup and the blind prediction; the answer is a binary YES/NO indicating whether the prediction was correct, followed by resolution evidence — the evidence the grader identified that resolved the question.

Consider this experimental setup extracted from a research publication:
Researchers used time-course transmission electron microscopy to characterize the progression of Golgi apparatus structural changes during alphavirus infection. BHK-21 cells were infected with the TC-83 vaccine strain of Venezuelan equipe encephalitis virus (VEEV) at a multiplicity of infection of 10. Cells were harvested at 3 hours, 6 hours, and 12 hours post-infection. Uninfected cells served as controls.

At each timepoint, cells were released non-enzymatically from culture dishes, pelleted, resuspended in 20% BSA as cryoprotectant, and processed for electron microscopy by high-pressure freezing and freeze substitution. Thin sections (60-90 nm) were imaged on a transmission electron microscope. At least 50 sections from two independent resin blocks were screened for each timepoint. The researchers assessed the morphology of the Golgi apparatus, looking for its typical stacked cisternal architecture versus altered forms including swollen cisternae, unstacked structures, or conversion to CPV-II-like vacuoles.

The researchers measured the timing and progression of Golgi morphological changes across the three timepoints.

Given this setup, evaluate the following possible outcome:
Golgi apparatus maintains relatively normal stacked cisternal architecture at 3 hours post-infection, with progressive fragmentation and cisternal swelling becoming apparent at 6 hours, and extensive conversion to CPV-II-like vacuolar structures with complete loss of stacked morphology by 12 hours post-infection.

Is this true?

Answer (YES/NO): NO